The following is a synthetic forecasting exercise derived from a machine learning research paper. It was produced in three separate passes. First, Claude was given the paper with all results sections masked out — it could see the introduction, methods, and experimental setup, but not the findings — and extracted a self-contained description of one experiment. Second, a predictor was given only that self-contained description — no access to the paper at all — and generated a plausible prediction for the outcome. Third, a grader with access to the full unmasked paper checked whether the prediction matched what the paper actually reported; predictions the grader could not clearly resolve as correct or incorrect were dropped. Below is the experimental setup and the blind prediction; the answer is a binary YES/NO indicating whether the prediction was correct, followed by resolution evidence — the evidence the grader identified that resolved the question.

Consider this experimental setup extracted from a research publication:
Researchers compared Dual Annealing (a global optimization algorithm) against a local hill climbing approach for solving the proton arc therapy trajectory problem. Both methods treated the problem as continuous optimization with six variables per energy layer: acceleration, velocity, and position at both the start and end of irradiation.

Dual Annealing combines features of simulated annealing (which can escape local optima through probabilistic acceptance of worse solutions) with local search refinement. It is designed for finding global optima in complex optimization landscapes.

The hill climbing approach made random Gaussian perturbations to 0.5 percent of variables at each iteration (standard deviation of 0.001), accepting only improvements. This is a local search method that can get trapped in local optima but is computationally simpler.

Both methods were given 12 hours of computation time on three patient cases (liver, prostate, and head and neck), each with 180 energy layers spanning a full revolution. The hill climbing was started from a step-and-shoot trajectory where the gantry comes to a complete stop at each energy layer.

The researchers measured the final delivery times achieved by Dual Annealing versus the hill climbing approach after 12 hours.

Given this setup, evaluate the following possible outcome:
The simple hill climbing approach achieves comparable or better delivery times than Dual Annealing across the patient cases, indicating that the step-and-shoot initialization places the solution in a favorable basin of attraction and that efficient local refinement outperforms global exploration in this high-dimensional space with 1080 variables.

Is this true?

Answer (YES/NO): NO